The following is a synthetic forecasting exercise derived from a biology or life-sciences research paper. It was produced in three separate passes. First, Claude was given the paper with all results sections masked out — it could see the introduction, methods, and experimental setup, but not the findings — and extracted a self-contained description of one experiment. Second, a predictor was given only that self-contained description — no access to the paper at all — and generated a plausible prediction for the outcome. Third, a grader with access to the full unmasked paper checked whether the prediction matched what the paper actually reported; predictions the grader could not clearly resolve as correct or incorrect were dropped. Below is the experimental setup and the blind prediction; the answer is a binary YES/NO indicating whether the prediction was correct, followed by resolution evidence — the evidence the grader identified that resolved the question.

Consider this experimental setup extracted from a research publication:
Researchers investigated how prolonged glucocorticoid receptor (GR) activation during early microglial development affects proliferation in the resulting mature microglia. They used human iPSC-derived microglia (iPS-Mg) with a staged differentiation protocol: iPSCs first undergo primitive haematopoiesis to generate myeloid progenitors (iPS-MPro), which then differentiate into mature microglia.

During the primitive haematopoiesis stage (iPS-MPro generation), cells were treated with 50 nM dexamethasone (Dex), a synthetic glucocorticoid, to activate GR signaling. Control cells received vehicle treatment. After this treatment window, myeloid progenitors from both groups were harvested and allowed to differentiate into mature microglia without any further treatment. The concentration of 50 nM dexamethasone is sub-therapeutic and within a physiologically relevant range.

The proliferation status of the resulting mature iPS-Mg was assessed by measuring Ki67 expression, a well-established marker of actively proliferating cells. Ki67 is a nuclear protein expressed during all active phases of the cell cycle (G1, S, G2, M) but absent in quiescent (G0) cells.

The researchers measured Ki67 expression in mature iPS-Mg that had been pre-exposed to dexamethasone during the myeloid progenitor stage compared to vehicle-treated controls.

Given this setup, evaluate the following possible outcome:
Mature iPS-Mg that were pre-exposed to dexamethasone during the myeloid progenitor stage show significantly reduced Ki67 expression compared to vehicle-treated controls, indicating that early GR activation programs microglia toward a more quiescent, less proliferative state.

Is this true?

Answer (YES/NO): YES